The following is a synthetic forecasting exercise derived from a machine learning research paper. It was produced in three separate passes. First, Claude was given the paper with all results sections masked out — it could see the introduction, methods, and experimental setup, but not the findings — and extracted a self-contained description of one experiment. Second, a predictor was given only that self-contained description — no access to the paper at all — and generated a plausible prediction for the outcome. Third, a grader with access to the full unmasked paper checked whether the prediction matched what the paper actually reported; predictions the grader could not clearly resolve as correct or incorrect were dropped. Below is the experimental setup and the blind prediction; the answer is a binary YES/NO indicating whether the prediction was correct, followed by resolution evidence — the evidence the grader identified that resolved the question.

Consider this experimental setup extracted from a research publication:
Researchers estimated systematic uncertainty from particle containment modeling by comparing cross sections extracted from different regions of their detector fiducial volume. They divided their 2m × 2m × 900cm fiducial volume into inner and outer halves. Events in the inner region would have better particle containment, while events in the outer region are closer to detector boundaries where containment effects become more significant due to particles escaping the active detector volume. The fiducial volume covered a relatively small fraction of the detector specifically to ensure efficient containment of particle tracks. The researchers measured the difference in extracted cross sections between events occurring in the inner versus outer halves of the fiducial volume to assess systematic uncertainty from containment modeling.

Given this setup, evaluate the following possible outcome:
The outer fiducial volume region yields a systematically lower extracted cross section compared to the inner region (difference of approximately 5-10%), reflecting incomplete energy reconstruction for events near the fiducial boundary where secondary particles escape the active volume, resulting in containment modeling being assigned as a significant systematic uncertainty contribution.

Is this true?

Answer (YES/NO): NO